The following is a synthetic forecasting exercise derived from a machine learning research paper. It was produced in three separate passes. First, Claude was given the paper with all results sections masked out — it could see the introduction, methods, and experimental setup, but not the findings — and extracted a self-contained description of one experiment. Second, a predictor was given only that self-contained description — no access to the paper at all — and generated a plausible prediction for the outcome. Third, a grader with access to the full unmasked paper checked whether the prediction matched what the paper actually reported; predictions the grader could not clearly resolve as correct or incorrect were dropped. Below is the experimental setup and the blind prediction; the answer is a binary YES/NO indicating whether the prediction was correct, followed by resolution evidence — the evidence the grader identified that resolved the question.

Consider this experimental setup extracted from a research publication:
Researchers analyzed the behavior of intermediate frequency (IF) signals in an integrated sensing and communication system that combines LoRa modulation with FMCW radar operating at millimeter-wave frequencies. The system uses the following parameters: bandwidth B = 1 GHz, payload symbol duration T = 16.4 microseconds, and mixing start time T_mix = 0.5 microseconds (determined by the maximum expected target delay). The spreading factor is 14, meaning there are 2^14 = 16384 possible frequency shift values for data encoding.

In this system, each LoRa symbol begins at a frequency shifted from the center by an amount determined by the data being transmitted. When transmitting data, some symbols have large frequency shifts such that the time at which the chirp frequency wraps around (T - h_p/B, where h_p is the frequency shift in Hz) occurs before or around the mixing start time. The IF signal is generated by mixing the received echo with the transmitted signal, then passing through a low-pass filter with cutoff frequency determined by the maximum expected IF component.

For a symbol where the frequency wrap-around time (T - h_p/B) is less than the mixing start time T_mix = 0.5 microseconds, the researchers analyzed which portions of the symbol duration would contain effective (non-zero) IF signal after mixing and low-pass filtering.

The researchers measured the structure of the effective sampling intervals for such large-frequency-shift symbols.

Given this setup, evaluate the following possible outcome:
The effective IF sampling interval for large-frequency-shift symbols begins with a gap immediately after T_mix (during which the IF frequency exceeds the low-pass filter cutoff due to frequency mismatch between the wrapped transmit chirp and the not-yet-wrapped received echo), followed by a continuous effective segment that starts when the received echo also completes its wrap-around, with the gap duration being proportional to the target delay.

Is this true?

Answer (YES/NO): NO